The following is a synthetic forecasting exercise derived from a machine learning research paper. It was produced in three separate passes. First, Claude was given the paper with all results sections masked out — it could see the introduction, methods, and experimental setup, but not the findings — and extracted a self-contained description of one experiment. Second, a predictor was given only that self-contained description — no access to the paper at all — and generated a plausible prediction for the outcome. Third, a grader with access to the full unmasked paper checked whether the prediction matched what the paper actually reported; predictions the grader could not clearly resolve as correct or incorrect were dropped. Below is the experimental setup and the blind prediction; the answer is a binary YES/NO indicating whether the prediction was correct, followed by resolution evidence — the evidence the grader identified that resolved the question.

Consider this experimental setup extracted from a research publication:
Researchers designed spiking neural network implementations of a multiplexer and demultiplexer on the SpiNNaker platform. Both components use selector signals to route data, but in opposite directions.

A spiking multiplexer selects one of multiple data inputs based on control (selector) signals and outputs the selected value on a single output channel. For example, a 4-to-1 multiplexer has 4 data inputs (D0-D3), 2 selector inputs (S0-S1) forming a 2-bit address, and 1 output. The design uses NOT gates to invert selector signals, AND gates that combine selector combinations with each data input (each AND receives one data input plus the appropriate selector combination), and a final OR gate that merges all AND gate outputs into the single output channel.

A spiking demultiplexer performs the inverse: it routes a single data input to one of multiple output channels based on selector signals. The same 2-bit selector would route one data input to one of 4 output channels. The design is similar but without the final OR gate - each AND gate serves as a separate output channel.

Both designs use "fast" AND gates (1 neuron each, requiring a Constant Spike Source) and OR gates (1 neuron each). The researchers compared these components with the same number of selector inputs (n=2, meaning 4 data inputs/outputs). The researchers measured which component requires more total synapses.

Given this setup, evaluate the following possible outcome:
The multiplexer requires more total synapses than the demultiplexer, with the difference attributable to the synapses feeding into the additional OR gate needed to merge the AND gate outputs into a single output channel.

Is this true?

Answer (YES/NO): YES